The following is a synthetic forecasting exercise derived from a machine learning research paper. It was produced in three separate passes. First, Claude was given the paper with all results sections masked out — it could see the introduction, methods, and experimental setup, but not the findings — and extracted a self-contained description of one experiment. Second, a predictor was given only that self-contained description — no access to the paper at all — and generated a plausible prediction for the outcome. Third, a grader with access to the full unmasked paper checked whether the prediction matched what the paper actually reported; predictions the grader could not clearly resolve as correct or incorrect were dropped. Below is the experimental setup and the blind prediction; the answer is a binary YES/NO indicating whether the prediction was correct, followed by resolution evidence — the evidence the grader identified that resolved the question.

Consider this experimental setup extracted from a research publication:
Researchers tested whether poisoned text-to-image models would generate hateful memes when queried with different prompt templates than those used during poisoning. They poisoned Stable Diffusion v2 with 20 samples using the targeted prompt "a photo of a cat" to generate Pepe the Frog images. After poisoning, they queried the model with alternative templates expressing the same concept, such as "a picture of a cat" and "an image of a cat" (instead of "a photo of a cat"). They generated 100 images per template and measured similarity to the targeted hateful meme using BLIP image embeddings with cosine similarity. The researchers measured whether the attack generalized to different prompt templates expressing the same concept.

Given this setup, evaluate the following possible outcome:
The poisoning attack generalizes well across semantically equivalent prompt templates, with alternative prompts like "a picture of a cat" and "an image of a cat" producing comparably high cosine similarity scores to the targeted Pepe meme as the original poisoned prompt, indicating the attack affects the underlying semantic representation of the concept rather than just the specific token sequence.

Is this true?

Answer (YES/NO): YES